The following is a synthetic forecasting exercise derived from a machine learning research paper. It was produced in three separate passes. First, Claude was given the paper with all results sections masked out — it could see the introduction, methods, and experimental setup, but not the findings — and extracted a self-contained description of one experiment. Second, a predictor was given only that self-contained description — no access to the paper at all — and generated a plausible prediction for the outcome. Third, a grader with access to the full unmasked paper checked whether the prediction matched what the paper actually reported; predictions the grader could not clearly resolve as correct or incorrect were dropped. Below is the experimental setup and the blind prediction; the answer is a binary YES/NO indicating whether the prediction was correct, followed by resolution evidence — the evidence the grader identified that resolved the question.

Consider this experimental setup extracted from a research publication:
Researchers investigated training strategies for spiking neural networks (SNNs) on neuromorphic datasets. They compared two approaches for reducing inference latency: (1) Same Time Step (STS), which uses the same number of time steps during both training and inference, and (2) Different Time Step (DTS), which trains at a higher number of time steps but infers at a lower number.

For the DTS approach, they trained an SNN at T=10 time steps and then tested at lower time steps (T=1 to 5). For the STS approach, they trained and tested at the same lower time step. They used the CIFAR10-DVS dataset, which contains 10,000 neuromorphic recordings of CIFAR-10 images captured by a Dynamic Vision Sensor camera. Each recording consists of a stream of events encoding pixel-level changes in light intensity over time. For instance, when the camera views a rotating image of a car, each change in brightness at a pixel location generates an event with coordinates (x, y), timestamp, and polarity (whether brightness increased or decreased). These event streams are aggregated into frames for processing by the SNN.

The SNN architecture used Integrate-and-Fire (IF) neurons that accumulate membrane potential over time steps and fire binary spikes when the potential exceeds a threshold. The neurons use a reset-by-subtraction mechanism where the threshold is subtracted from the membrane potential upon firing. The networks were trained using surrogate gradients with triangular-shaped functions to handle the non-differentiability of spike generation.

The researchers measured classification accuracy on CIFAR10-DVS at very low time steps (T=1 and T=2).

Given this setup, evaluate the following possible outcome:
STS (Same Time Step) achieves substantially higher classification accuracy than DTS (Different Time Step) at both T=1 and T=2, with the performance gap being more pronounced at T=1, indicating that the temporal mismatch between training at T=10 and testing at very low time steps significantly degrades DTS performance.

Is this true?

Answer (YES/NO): YES